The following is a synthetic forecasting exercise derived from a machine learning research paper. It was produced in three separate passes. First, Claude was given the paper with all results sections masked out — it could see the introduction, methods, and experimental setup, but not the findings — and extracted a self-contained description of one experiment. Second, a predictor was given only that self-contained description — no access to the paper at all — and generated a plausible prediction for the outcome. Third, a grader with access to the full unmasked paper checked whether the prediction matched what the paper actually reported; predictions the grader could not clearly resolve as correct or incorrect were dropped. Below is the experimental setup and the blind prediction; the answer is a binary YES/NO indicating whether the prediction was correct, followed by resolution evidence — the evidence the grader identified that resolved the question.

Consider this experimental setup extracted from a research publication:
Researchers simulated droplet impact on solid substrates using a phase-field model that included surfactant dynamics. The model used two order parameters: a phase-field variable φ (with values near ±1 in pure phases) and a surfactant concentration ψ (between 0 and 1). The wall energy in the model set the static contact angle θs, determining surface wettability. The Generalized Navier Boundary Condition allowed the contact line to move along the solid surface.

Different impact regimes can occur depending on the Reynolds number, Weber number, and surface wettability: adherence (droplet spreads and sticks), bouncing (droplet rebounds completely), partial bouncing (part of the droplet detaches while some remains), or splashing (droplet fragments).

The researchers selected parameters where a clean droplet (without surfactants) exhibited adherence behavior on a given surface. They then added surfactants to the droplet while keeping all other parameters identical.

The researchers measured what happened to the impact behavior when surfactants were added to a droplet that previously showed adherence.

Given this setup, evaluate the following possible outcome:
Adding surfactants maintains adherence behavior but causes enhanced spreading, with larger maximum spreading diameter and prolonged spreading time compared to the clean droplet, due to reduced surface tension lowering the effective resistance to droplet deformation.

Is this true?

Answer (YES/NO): NO